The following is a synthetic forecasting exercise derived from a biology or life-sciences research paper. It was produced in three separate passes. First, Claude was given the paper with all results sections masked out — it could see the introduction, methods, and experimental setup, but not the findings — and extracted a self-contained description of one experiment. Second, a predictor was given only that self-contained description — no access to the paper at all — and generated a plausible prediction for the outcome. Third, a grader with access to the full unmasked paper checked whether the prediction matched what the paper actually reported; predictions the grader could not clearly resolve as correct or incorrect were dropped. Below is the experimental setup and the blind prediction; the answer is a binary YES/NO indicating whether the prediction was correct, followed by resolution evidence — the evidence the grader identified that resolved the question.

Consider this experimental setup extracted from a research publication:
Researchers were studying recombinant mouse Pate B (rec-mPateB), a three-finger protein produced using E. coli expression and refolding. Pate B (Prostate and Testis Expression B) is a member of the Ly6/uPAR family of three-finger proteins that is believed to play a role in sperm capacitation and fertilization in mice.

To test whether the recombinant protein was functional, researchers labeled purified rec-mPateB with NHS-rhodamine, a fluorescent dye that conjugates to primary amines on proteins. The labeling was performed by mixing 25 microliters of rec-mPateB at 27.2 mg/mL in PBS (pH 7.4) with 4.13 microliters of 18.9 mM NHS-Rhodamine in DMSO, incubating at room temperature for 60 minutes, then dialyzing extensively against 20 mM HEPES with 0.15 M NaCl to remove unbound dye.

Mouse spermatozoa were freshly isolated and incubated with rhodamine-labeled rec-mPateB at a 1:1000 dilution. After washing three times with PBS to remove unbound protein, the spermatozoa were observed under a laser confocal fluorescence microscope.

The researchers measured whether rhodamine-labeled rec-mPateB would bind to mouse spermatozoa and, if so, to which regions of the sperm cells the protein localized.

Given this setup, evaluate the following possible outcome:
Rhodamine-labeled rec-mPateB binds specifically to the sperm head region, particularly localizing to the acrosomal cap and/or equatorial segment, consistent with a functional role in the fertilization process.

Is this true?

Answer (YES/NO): NO